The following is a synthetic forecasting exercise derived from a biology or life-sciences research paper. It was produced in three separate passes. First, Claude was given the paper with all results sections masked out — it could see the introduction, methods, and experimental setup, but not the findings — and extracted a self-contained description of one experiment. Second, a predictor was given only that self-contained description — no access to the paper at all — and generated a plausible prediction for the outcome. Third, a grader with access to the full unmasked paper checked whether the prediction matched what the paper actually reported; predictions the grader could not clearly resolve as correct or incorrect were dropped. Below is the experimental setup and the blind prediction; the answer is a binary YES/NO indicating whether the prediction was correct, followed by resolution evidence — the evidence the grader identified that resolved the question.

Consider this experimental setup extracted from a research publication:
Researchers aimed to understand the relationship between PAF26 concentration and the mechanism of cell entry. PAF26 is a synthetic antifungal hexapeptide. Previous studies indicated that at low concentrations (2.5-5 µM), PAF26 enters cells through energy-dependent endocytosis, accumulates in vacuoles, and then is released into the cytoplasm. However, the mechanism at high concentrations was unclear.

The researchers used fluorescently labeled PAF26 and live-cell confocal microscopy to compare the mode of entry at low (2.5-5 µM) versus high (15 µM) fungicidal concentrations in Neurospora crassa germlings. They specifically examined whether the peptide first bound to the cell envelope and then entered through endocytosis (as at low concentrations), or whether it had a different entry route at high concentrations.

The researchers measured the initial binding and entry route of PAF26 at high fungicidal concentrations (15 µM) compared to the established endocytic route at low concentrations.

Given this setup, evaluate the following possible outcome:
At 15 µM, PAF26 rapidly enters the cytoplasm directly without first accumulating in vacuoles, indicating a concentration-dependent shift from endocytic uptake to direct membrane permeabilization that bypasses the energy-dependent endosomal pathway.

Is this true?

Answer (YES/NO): YES